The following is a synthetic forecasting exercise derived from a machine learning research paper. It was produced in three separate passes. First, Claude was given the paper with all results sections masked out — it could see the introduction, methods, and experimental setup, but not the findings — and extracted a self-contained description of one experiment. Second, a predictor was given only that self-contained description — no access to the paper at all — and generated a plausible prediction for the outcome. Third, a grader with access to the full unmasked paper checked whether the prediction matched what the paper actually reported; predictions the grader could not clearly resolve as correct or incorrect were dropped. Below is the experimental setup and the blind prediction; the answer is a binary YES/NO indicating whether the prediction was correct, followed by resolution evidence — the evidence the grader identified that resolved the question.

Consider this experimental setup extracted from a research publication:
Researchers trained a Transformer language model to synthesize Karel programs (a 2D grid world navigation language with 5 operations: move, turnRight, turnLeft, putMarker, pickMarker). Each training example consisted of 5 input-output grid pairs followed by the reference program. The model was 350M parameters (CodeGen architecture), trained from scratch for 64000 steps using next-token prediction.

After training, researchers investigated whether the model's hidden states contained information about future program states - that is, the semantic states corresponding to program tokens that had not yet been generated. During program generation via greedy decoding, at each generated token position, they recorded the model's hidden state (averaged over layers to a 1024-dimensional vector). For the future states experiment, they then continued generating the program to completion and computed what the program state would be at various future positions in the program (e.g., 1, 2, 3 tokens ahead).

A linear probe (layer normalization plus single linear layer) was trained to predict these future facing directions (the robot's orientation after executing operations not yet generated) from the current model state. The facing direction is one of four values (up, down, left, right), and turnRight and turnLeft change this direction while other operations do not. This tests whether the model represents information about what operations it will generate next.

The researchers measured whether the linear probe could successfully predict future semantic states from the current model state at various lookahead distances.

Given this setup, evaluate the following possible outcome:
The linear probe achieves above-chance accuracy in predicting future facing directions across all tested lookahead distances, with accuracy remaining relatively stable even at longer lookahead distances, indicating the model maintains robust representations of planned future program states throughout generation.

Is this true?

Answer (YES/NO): YES